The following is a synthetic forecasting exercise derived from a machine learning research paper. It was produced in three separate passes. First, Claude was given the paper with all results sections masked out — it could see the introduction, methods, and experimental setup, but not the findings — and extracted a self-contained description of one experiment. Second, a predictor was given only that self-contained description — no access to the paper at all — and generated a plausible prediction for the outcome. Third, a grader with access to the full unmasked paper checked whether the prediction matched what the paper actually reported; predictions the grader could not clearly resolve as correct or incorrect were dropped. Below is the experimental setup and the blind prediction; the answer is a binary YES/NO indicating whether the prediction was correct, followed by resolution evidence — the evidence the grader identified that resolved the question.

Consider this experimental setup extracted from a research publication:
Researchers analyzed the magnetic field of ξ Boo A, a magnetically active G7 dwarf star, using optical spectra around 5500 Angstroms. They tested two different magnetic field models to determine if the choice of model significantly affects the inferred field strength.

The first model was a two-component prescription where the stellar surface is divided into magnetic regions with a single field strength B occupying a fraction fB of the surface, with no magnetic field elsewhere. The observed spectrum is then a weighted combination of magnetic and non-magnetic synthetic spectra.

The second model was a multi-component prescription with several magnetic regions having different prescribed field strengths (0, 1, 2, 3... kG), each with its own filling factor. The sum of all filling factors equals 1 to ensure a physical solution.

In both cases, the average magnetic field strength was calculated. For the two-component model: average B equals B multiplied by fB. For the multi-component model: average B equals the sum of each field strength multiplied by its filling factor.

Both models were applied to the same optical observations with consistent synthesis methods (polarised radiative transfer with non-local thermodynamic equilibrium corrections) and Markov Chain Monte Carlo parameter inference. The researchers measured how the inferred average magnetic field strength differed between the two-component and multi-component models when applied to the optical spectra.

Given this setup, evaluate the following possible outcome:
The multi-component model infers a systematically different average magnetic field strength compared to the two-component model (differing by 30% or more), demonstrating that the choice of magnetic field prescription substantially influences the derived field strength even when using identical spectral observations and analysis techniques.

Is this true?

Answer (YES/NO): NO